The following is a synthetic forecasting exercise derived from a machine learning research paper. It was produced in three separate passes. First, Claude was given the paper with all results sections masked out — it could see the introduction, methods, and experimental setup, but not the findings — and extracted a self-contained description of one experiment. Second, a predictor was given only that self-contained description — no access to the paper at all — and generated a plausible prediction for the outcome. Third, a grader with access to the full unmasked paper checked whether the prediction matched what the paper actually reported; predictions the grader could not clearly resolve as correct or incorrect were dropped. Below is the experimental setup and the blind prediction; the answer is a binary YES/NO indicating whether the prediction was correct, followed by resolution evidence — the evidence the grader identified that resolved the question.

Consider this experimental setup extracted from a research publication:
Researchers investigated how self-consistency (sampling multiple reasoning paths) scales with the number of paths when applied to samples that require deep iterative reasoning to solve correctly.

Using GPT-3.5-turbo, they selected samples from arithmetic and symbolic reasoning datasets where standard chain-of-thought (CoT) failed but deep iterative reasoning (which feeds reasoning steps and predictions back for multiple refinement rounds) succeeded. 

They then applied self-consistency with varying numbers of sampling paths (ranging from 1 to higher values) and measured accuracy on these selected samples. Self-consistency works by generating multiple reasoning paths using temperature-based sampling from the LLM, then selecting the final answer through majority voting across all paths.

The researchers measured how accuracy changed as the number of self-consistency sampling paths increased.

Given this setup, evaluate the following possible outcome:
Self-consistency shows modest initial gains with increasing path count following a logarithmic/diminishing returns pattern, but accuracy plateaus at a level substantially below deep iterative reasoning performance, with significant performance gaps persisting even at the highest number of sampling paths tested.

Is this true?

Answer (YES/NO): NO